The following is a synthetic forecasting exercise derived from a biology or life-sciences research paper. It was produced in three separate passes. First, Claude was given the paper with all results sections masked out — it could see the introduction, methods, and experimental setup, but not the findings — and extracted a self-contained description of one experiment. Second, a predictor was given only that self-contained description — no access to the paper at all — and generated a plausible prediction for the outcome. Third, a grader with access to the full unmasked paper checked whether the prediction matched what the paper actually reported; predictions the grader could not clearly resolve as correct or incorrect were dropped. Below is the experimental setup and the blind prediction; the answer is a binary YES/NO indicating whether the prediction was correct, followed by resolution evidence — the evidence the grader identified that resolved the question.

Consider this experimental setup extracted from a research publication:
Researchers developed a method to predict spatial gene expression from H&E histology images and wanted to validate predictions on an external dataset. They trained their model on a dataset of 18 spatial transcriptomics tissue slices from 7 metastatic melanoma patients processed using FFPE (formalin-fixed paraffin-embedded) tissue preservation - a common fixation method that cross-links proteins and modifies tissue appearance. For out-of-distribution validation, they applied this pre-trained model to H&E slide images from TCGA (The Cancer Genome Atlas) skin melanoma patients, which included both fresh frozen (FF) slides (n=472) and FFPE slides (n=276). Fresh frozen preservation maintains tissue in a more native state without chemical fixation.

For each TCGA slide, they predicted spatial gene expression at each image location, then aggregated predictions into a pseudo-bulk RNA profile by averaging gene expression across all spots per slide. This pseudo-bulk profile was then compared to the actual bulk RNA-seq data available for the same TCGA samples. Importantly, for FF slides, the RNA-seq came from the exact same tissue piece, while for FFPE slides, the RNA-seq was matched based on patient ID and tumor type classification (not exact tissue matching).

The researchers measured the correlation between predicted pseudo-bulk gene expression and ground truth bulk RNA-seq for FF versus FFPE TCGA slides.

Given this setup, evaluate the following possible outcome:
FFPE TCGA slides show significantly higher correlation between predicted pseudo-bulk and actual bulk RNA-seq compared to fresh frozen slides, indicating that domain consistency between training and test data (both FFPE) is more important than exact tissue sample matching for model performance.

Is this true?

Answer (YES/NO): NO